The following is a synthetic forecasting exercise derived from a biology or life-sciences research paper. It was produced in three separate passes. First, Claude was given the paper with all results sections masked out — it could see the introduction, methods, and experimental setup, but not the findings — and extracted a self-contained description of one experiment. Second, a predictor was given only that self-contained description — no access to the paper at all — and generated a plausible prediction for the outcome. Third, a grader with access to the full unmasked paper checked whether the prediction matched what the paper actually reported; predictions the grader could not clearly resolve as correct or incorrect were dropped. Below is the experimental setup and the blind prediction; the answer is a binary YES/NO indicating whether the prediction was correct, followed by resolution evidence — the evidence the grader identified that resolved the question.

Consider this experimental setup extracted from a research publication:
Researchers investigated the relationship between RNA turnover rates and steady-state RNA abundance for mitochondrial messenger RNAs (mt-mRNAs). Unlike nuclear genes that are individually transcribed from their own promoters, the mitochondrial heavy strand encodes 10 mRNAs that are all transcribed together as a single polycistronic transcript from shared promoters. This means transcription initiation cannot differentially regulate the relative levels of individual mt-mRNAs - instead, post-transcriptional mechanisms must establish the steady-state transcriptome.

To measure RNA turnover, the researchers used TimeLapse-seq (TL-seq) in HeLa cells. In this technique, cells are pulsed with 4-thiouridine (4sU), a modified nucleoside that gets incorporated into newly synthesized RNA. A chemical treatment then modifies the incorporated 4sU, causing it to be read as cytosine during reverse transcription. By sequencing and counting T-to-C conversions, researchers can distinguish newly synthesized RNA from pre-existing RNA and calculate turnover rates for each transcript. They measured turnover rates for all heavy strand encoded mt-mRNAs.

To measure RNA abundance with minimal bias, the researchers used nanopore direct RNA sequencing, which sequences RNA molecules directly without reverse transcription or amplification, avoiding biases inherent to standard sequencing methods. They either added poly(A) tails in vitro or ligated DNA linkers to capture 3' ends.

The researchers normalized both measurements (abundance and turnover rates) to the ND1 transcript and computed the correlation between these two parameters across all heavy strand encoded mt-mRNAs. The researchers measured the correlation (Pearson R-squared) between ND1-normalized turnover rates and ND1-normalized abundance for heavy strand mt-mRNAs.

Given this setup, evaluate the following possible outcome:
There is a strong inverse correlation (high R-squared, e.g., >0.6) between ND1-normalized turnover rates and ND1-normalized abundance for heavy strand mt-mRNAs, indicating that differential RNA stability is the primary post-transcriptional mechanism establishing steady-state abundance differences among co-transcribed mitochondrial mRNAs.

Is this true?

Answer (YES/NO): YES